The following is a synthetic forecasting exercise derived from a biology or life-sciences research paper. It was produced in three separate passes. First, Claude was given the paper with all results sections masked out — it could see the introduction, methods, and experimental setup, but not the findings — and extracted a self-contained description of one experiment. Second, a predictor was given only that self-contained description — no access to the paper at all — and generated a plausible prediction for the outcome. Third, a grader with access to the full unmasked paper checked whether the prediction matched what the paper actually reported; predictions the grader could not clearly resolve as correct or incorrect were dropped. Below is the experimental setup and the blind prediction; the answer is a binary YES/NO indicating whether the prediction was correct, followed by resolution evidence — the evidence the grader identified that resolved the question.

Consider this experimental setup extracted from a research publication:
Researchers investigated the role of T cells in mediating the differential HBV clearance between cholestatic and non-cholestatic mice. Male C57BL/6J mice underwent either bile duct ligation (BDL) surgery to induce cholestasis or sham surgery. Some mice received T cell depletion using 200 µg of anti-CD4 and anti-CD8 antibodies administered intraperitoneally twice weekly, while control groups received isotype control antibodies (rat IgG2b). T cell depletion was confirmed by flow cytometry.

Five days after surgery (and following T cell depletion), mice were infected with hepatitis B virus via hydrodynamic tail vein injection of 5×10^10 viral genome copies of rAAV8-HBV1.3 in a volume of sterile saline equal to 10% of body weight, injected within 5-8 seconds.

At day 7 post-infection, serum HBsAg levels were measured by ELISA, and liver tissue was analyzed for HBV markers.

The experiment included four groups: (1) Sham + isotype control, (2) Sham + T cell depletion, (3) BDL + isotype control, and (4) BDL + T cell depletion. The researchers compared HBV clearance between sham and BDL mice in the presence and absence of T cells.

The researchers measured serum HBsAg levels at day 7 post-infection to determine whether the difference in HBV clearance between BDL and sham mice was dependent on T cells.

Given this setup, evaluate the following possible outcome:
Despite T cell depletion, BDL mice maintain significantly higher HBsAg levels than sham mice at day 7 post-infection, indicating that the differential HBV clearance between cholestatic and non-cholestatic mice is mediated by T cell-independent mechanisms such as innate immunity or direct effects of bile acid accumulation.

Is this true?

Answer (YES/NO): NO